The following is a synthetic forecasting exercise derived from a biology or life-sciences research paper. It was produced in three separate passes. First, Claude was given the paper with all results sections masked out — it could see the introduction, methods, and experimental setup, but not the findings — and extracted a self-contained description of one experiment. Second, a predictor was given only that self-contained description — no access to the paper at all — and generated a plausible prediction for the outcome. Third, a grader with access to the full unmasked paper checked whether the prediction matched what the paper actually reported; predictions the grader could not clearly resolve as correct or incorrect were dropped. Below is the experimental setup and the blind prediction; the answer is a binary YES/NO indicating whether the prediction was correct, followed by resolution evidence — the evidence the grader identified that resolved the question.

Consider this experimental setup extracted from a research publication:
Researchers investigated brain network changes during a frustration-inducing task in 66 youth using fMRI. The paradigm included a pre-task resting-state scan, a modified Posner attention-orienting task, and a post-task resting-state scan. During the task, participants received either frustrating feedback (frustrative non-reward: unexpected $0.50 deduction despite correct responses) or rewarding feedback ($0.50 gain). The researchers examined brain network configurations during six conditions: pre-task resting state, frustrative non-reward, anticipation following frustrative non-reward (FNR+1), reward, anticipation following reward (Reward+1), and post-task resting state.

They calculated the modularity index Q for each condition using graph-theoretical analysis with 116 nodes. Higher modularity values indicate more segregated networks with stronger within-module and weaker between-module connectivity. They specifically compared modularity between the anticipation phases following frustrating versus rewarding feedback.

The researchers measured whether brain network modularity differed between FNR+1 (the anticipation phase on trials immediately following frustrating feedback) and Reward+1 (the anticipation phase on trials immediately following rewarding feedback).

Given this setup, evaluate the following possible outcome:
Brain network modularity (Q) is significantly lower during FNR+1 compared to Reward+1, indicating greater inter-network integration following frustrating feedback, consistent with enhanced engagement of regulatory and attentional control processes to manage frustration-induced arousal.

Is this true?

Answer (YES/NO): NO